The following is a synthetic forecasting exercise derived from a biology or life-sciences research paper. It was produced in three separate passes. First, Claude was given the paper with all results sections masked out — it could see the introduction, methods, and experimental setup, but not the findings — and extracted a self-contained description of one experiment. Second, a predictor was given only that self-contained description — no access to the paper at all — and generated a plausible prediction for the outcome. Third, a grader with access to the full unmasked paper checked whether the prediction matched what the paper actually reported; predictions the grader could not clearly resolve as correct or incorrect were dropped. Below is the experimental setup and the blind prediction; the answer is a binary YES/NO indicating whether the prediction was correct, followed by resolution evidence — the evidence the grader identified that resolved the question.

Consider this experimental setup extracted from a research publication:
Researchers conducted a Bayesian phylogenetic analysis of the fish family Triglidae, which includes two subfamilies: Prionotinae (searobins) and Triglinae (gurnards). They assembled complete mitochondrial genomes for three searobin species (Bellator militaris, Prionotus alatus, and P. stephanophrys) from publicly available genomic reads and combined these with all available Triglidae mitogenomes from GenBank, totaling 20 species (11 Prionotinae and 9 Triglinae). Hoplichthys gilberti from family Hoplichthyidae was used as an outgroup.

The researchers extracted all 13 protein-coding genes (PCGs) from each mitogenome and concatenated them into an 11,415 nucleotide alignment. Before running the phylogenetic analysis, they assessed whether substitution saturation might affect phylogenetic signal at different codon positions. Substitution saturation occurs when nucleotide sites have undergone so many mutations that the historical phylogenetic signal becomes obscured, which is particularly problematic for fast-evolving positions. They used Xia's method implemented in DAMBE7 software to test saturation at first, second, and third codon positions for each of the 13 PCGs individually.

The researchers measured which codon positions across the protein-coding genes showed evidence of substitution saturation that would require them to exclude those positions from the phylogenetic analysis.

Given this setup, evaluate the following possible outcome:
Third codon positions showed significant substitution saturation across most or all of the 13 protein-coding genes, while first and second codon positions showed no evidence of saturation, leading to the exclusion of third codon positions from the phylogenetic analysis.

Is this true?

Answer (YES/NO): NO